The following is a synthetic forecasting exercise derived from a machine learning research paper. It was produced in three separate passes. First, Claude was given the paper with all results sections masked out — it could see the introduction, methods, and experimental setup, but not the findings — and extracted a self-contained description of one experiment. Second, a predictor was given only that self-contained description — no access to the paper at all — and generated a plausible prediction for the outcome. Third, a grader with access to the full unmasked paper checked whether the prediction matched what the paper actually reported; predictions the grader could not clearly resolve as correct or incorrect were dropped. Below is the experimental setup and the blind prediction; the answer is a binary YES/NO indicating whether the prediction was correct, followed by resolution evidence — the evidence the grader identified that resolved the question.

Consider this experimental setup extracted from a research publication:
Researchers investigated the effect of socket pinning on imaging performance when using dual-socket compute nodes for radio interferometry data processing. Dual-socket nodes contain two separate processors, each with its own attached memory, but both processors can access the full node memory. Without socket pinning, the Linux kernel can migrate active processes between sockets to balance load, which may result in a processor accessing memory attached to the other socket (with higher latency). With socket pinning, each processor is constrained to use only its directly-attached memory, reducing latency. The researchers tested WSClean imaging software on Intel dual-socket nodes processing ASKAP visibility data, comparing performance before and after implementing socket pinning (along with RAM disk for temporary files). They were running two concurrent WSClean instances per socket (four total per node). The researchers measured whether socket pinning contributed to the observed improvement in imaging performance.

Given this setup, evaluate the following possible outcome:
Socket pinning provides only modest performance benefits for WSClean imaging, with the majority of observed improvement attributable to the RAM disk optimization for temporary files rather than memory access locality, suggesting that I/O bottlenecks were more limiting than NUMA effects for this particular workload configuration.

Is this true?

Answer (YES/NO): NO